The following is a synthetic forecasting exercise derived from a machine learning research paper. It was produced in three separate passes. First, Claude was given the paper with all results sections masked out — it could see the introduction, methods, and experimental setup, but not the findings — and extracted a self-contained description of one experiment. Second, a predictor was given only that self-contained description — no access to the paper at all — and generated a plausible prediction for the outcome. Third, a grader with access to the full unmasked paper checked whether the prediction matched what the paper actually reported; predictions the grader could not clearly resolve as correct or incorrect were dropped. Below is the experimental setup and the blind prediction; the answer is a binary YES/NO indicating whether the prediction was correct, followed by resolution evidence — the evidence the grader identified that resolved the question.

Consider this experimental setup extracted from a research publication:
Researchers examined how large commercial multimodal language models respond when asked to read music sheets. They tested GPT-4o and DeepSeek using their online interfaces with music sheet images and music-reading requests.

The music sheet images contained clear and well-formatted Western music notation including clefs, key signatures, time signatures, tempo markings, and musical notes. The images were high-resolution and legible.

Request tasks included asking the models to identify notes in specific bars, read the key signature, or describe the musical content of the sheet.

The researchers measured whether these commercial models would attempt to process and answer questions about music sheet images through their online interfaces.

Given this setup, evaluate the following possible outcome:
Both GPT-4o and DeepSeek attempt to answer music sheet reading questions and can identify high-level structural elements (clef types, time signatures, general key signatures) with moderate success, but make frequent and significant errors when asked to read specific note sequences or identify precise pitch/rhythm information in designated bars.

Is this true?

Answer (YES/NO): NO